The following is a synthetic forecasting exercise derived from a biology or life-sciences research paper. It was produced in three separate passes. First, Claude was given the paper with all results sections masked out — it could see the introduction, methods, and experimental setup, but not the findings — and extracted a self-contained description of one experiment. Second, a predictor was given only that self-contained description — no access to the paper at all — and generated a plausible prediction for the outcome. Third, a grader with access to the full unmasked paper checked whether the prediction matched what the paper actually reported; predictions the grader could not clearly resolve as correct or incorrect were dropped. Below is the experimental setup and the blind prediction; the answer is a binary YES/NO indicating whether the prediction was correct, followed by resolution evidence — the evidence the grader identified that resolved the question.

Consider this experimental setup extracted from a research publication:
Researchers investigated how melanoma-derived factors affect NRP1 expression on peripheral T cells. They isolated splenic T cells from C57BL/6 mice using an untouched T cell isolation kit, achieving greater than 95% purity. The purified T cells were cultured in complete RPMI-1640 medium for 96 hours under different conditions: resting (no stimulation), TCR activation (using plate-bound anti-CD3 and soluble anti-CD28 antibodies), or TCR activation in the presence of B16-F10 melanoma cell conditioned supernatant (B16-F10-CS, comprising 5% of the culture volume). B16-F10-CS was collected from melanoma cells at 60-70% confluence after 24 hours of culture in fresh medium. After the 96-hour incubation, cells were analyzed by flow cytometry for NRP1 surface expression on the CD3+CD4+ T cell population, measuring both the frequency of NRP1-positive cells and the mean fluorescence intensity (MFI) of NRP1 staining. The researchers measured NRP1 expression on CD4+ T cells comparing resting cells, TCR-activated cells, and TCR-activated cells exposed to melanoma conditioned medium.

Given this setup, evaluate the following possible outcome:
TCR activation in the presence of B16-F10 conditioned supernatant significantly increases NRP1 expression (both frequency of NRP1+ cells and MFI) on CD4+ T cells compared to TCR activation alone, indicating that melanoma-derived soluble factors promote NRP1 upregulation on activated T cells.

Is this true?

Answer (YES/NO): YES